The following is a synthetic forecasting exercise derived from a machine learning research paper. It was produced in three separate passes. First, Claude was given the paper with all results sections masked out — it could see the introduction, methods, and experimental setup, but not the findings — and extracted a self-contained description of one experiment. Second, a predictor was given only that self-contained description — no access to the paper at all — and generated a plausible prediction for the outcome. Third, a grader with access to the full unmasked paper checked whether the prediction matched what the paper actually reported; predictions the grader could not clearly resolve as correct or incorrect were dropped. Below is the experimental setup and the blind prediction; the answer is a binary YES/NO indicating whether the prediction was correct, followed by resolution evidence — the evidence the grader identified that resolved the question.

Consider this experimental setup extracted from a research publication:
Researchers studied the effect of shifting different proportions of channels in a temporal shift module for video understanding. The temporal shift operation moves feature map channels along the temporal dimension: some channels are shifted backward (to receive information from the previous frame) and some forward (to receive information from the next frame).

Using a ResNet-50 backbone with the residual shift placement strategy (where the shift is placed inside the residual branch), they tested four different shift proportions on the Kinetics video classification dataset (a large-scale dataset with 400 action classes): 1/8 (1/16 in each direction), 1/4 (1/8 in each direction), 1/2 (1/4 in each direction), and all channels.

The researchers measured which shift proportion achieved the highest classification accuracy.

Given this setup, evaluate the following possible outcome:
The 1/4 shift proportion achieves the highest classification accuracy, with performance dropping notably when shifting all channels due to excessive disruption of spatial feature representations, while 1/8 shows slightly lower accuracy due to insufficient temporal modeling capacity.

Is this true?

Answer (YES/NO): YES